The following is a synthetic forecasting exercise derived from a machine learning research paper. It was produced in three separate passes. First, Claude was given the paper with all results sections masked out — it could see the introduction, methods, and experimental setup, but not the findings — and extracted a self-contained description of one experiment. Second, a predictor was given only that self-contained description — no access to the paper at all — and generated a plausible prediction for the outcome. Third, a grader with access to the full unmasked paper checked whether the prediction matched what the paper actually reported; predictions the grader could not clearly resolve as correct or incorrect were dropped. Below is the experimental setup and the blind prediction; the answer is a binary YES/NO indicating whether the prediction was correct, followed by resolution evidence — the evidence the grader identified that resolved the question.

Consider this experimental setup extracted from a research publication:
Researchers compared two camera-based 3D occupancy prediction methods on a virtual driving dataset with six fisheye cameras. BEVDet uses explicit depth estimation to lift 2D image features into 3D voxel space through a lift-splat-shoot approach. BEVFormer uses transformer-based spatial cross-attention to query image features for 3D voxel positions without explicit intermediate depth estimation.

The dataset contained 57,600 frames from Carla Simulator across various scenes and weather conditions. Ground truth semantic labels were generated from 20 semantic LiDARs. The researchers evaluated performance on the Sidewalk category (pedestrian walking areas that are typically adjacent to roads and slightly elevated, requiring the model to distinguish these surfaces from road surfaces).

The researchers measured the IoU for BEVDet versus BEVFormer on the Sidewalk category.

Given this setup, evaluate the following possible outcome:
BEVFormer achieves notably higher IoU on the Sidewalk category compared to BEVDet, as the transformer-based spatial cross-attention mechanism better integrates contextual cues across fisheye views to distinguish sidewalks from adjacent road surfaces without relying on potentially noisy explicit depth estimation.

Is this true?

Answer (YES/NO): YES